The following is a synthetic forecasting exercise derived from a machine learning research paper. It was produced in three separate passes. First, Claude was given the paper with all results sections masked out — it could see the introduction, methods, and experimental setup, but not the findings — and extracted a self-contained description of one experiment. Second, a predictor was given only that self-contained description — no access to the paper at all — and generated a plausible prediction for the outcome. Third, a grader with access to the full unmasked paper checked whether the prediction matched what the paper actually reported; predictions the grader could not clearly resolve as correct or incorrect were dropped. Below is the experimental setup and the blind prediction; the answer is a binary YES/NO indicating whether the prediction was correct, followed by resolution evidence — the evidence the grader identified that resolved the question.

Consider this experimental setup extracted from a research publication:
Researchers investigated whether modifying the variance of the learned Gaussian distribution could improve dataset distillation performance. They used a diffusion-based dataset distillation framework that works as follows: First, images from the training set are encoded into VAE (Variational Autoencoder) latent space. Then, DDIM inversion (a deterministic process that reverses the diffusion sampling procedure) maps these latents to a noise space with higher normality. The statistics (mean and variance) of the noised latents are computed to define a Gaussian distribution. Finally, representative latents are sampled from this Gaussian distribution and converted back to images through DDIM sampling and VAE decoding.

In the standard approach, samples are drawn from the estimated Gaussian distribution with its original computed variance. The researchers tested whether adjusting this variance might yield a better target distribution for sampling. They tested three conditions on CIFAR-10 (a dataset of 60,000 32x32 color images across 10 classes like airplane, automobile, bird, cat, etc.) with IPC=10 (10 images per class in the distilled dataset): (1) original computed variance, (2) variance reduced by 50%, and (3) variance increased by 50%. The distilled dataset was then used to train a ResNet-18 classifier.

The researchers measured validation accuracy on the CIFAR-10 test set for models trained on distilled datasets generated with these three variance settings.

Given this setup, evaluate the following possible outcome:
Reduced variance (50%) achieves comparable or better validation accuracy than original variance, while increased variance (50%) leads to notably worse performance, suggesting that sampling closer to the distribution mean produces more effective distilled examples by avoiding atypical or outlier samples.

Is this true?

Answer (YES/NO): NO